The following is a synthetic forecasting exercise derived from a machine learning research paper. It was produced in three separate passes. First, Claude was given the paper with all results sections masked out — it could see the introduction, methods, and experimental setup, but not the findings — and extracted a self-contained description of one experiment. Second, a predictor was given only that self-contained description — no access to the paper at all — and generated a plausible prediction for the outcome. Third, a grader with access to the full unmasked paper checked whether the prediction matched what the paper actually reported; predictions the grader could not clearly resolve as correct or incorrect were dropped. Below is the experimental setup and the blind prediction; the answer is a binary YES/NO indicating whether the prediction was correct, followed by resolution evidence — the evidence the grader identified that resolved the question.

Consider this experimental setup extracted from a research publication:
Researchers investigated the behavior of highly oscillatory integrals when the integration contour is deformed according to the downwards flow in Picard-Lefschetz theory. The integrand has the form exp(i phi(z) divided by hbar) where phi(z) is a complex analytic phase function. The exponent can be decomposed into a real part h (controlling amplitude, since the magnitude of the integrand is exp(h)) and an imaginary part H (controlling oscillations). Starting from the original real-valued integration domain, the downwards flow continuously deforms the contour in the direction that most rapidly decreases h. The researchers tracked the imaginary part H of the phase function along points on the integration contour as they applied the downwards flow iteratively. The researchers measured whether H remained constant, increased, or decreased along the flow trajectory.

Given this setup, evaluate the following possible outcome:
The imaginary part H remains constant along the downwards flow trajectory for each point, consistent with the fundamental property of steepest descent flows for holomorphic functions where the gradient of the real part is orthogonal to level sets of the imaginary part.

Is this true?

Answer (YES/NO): YES